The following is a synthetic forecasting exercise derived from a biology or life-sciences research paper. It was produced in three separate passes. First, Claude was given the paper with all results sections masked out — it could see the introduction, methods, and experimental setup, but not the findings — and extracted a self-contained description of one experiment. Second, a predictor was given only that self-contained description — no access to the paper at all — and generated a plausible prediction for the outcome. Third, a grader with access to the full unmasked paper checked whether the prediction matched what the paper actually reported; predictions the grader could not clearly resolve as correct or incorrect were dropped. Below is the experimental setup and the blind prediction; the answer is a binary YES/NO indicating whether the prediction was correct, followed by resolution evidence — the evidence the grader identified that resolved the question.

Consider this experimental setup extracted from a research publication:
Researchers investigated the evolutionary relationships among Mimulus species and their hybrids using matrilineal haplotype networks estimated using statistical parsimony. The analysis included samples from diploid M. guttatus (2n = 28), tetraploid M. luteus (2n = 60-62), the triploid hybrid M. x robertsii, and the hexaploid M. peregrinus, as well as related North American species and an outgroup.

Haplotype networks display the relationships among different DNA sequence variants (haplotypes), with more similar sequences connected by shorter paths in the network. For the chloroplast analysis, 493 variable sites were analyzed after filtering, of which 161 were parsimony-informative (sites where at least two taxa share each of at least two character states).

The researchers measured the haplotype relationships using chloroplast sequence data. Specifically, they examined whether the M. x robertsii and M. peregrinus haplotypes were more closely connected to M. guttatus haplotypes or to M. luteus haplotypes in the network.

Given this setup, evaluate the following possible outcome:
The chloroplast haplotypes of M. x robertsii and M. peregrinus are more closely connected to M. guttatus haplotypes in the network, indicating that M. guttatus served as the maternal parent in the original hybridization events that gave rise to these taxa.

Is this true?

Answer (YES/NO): YES